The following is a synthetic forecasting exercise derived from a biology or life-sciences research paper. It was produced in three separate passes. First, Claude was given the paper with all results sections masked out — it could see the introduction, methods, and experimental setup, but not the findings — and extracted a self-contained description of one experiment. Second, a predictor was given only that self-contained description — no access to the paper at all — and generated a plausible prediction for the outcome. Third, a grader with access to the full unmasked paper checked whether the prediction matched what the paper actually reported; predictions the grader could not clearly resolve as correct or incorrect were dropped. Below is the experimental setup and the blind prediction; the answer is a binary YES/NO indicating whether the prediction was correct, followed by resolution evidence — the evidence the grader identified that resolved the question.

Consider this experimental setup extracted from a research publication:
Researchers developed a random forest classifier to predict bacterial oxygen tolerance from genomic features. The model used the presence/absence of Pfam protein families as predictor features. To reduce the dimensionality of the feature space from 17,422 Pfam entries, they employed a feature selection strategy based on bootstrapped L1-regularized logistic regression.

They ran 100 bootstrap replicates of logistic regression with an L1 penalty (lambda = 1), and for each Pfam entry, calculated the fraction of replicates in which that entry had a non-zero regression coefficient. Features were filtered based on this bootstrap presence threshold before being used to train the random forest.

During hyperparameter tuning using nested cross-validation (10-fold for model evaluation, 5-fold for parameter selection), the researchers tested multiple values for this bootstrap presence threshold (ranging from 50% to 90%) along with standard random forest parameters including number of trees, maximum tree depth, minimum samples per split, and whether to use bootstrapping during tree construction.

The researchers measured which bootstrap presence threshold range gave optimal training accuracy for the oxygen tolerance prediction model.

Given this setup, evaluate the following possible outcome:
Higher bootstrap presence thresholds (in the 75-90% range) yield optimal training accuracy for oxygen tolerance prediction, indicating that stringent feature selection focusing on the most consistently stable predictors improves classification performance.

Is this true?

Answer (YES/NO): NO